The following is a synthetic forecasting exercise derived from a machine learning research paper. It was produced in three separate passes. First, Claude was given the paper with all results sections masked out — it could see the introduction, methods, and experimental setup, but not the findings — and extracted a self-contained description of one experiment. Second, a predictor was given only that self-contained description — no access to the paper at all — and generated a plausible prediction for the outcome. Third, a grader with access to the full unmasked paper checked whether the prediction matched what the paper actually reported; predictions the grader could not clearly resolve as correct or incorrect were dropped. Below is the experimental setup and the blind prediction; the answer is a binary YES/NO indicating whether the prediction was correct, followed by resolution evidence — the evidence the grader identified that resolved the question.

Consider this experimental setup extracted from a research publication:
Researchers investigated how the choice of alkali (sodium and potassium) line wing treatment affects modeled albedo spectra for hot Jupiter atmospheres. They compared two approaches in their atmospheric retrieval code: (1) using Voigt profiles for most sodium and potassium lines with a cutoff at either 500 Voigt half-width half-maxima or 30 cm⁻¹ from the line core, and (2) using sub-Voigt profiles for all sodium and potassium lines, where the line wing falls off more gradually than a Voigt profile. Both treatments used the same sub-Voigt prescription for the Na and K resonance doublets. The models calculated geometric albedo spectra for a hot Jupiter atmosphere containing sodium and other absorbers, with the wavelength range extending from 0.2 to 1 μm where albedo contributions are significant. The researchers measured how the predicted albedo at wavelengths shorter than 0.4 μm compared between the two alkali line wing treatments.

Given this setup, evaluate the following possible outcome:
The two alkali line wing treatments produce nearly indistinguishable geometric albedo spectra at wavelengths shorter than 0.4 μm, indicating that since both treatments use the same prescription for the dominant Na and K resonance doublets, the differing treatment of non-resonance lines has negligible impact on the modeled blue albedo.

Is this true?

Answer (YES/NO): NO